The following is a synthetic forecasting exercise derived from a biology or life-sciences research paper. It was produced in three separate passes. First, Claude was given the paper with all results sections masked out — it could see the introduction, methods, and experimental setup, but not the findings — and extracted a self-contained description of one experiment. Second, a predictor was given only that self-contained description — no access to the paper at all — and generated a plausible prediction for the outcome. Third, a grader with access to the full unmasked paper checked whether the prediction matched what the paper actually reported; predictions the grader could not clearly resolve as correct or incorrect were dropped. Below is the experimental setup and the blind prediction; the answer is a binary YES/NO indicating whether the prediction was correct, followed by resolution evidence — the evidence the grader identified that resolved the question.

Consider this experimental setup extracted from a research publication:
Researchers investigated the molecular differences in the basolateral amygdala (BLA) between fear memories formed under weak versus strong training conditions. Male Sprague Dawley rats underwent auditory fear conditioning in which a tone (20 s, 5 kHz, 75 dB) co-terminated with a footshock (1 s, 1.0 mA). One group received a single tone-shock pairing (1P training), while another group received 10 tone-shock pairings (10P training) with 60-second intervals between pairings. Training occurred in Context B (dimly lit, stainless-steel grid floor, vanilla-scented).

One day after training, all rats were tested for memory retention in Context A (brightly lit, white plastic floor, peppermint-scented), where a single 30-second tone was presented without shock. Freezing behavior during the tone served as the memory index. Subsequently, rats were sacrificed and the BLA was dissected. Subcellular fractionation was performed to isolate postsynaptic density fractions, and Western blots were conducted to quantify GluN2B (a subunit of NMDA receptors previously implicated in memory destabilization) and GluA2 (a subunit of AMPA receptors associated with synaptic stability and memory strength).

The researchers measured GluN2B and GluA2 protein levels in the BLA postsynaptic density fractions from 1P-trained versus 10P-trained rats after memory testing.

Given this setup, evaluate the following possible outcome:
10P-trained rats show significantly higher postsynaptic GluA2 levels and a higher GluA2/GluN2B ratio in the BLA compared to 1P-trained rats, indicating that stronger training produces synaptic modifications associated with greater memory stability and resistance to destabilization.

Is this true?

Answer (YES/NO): YES